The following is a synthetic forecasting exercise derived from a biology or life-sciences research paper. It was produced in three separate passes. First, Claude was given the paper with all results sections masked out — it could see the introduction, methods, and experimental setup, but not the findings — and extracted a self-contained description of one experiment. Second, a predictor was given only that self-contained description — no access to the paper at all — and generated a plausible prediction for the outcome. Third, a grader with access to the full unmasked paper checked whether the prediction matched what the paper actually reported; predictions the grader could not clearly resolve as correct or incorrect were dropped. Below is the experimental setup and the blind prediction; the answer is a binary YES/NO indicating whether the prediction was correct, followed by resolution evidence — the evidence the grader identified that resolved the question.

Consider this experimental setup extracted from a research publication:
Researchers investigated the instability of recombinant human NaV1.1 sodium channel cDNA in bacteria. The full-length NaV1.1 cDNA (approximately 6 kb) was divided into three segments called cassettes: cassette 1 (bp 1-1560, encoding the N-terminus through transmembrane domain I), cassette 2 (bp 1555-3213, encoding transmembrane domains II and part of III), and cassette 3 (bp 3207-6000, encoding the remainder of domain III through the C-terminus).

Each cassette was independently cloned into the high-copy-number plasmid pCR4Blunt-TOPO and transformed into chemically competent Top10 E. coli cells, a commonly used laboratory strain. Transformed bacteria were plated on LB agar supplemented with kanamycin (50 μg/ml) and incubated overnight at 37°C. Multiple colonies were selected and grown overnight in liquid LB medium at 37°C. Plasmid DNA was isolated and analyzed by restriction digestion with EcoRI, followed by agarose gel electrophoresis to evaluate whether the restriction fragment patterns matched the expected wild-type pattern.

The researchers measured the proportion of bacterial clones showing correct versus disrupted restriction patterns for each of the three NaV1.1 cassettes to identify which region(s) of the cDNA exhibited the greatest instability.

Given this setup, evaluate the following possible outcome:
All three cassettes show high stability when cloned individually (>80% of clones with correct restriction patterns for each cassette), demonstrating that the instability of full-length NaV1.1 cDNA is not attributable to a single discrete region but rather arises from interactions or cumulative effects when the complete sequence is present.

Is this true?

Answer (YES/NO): NO